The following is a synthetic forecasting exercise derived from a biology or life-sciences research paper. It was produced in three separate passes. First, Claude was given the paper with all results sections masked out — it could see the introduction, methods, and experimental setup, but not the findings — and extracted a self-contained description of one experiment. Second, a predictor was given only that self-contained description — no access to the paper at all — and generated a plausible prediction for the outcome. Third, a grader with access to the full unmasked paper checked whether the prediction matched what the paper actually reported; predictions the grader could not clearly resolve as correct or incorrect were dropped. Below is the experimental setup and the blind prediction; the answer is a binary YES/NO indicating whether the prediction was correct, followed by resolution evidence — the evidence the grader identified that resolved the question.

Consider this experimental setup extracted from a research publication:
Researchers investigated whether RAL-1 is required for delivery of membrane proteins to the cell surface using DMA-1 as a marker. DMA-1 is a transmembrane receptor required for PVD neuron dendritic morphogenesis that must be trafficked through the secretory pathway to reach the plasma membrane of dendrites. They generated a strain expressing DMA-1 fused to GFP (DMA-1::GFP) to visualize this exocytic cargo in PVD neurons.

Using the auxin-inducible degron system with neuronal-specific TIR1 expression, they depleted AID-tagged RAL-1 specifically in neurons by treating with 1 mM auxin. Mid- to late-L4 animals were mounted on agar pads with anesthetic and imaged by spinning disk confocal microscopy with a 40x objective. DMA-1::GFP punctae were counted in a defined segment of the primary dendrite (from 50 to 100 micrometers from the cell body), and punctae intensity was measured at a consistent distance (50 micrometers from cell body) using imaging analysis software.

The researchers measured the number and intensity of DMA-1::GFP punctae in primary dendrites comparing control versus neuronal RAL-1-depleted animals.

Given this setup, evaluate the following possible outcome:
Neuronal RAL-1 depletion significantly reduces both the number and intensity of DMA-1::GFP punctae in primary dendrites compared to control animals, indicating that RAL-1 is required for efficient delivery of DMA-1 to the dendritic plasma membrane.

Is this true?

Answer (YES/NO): NO